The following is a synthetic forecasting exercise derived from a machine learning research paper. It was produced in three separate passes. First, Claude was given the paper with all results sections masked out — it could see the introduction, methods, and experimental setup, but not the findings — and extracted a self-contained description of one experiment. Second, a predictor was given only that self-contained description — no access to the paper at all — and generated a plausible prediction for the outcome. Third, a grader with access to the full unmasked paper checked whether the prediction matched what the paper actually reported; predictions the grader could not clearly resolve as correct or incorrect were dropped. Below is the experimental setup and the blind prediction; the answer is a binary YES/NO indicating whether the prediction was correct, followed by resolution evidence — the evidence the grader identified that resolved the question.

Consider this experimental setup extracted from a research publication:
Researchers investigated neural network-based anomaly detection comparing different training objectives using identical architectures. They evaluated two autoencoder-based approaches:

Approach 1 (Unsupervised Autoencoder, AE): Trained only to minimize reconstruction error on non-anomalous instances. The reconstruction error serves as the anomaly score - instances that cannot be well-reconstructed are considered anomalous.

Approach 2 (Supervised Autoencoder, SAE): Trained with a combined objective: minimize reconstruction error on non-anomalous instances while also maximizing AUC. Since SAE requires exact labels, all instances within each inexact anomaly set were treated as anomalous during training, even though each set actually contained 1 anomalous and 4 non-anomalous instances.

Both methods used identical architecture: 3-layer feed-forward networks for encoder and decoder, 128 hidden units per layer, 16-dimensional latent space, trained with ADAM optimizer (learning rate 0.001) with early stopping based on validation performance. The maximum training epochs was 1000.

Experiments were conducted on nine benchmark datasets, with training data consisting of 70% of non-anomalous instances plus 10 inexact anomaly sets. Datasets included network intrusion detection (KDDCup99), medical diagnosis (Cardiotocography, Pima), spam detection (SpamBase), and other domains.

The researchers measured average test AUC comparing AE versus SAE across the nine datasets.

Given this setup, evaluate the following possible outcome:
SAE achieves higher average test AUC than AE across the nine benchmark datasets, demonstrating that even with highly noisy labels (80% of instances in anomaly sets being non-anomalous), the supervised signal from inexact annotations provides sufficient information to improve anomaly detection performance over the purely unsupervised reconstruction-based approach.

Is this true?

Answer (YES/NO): YES